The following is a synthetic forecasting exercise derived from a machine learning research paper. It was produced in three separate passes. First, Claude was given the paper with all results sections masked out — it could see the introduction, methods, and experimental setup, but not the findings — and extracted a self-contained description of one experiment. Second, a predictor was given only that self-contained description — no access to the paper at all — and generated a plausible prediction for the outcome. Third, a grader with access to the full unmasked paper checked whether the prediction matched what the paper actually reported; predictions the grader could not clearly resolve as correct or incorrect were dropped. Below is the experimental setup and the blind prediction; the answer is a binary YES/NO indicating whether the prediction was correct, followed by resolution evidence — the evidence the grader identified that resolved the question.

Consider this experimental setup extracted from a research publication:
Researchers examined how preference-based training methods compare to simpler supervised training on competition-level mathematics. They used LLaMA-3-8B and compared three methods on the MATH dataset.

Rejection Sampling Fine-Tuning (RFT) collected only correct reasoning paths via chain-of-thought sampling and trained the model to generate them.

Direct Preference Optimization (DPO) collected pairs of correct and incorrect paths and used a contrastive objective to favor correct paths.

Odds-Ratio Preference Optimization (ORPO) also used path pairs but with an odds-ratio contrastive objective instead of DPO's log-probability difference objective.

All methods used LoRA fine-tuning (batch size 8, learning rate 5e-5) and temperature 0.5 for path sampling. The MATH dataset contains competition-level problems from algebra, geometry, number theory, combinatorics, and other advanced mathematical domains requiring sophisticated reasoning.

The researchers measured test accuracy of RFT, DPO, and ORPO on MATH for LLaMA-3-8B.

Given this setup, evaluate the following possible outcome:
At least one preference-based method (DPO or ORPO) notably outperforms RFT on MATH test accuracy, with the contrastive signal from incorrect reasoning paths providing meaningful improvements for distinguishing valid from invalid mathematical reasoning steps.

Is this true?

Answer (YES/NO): YES